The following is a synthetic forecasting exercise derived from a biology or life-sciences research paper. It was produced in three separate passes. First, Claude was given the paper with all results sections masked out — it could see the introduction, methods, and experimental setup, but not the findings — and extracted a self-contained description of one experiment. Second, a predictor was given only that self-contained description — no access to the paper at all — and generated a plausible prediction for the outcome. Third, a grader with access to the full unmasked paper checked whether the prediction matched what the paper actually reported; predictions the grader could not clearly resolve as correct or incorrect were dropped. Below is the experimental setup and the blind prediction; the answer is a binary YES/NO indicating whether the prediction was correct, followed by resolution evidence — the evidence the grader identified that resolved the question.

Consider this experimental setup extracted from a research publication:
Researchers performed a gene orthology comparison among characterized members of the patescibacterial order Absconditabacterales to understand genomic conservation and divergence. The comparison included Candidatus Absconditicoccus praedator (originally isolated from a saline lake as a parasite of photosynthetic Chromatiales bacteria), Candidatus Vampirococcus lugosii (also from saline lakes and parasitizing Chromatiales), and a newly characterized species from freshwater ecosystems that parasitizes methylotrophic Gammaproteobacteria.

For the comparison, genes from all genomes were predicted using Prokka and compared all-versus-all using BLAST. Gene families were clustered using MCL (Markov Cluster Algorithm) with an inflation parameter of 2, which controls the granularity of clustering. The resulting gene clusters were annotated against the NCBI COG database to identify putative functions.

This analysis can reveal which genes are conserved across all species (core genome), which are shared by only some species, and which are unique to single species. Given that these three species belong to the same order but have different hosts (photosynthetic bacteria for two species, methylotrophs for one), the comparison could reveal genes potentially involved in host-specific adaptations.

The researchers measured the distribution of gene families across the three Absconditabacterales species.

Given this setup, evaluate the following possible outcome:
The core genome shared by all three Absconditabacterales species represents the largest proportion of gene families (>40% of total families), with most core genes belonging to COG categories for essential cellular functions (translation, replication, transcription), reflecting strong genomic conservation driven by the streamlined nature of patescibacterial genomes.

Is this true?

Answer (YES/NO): NO